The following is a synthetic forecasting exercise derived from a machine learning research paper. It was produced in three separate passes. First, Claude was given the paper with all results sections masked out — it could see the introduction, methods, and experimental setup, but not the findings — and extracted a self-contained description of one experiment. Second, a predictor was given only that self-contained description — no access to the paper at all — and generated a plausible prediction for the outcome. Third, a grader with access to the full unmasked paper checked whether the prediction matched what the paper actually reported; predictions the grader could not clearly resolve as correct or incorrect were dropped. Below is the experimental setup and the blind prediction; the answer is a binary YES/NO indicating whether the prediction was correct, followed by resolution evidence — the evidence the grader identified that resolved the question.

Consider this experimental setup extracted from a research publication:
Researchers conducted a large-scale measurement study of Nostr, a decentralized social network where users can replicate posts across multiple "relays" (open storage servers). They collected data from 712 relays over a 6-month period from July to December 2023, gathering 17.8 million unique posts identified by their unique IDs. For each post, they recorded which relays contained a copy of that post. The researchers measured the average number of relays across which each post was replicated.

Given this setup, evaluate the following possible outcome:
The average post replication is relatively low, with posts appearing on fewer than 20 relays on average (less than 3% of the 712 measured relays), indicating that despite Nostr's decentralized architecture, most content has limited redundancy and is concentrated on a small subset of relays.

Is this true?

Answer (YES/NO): NO